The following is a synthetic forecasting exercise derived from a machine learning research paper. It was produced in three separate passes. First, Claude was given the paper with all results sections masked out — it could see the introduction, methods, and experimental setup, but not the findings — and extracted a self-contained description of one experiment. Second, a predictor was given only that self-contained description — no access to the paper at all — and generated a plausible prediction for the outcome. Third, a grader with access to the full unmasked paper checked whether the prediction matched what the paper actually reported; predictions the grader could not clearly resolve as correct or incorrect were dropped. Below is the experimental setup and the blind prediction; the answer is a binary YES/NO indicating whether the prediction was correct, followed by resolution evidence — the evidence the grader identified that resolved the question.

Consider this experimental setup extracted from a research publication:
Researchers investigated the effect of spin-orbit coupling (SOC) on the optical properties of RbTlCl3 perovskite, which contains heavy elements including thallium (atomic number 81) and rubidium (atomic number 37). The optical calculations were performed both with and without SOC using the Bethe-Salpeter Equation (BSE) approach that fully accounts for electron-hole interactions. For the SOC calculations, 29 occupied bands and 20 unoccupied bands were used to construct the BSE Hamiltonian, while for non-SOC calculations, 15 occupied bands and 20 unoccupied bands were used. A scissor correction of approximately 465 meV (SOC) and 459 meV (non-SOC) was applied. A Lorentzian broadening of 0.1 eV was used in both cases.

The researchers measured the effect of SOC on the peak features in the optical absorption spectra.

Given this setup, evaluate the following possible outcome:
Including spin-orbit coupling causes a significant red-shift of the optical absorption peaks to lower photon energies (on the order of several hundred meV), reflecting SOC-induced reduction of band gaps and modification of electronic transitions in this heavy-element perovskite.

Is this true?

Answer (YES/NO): NO